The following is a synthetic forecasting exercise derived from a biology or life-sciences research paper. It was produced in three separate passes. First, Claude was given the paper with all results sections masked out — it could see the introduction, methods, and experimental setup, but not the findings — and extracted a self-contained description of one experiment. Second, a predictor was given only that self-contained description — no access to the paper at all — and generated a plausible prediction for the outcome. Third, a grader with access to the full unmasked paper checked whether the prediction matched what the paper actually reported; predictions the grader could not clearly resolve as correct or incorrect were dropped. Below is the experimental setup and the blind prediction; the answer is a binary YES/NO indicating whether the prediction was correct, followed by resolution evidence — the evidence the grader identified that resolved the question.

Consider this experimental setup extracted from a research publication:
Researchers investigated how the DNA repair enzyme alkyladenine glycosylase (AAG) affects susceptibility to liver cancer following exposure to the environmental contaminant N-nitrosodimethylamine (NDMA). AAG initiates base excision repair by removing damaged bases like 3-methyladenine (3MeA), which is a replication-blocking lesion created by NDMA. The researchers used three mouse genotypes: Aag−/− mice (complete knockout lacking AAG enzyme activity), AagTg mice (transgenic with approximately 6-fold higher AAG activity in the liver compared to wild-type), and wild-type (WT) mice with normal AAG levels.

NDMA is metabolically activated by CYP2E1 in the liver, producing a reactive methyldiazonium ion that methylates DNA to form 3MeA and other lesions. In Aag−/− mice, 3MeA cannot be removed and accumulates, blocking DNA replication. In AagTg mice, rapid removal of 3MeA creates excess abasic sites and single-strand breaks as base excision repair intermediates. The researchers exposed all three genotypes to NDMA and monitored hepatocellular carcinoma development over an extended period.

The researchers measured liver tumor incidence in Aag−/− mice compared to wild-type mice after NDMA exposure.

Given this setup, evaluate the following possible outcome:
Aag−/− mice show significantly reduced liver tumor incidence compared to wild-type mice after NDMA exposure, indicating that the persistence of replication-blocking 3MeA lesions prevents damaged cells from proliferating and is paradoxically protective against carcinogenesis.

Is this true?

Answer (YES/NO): NO